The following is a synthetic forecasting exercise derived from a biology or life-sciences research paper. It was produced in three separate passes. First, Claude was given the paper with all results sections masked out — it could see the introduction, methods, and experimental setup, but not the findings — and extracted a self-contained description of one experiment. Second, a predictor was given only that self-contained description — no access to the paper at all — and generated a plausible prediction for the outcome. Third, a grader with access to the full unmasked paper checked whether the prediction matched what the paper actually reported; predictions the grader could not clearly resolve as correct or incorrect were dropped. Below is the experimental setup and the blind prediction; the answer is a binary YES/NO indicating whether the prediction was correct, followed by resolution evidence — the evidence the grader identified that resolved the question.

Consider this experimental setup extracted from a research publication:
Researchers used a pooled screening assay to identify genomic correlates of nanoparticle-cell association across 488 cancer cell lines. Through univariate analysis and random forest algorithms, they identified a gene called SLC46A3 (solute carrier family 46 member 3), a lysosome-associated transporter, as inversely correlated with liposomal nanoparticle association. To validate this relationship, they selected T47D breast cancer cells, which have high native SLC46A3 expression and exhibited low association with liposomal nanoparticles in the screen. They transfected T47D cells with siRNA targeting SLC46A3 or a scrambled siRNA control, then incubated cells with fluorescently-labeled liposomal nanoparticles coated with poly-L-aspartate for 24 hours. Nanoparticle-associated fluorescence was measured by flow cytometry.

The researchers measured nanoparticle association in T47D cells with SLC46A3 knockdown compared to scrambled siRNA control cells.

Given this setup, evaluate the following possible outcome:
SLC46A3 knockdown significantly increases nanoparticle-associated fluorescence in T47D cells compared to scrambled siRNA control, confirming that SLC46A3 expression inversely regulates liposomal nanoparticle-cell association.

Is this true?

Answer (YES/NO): YES